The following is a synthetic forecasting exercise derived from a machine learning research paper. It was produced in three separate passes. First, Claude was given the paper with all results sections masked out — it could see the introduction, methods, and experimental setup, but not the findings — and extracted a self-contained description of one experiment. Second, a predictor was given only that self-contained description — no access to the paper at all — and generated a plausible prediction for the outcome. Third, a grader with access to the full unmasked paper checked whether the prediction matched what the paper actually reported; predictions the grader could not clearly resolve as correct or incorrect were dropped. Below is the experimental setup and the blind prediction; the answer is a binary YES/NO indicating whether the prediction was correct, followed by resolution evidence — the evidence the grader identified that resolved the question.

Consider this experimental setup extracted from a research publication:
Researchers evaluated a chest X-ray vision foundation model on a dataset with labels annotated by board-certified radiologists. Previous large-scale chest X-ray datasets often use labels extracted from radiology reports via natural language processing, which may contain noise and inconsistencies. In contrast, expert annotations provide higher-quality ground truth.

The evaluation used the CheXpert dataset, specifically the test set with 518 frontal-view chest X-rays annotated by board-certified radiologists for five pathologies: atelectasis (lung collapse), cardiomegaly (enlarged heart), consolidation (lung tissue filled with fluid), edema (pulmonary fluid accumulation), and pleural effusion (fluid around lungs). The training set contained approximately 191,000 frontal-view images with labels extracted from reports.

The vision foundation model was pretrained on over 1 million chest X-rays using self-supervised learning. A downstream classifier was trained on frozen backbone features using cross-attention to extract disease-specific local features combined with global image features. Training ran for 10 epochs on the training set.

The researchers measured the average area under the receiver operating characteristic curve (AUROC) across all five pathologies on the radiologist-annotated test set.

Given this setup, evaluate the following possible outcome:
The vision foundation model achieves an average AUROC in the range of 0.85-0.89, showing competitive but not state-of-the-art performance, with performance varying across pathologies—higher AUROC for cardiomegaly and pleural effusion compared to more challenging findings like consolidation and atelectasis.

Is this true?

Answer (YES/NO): NO